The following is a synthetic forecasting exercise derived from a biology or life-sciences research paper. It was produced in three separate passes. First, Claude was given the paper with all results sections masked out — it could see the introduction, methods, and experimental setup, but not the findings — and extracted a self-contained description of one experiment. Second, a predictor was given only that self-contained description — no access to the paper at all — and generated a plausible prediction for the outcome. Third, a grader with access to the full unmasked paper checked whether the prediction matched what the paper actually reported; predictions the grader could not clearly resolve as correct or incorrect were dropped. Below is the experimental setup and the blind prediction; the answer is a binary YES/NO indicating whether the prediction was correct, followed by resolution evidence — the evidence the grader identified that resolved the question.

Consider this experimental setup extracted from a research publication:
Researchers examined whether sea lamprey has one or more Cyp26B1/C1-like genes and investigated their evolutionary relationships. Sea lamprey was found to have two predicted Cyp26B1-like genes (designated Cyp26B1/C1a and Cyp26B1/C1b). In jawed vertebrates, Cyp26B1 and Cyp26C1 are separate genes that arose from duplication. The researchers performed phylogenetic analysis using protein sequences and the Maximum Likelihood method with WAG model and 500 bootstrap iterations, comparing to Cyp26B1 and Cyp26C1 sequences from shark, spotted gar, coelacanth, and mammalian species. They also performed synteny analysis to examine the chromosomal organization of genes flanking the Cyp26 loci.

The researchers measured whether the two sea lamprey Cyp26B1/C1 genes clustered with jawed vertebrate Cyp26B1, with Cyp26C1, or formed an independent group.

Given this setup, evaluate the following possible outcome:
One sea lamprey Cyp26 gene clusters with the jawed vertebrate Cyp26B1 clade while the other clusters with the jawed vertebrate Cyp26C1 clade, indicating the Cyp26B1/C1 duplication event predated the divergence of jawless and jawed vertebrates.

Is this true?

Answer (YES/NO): NO